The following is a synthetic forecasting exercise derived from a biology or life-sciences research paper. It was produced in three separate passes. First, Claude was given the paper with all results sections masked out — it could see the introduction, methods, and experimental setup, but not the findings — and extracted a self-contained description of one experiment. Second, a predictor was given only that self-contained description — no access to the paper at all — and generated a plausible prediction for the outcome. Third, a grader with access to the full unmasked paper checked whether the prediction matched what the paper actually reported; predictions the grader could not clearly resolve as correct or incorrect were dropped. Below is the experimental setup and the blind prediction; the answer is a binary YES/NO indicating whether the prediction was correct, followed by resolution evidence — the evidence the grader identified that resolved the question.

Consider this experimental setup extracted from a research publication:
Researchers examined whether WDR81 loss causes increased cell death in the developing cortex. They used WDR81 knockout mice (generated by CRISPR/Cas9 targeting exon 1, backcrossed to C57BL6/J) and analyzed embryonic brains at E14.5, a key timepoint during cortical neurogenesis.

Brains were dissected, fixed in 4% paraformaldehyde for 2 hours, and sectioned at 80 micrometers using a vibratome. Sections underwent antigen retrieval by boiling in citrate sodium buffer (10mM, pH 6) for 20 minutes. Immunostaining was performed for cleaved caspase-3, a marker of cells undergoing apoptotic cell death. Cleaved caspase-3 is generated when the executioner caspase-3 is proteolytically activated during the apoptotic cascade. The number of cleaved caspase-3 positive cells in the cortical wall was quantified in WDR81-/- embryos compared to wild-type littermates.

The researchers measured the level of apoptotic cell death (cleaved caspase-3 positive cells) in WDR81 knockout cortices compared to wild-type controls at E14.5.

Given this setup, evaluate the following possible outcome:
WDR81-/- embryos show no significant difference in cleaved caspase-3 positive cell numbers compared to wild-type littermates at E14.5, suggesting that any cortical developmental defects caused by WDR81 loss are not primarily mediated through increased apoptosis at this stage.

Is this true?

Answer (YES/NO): YES